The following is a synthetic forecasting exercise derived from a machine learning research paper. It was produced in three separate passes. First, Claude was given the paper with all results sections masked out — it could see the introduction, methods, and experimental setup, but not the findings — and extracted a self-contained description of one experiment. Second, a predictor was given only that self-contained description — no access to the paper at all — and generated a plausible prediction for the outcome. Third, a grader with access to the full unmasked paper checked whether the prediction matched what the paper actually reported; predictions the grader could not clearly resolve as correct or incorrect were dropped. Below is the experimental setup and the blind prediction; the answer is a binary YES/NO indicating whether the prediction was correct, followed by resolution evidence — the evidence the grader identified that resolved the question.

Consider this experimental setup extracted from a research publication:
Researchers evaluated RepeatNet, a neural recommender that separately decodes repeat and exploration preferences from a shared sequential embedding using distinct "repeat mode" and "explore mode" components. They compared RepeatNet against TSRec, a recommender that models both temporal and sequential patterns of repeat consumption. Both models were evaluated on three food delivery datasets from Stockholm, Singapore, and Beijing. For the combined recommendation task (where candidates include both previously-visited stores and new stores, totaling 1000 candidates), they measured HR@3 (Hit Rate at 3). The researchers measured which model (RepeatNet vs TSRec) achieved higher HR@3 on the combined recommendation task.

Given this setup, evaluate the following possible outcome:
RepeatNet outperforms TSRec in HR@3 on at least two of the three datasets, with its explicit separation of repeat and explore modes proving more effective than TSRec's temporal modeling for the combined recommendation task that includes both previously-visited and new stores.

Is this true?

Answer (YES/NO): YES